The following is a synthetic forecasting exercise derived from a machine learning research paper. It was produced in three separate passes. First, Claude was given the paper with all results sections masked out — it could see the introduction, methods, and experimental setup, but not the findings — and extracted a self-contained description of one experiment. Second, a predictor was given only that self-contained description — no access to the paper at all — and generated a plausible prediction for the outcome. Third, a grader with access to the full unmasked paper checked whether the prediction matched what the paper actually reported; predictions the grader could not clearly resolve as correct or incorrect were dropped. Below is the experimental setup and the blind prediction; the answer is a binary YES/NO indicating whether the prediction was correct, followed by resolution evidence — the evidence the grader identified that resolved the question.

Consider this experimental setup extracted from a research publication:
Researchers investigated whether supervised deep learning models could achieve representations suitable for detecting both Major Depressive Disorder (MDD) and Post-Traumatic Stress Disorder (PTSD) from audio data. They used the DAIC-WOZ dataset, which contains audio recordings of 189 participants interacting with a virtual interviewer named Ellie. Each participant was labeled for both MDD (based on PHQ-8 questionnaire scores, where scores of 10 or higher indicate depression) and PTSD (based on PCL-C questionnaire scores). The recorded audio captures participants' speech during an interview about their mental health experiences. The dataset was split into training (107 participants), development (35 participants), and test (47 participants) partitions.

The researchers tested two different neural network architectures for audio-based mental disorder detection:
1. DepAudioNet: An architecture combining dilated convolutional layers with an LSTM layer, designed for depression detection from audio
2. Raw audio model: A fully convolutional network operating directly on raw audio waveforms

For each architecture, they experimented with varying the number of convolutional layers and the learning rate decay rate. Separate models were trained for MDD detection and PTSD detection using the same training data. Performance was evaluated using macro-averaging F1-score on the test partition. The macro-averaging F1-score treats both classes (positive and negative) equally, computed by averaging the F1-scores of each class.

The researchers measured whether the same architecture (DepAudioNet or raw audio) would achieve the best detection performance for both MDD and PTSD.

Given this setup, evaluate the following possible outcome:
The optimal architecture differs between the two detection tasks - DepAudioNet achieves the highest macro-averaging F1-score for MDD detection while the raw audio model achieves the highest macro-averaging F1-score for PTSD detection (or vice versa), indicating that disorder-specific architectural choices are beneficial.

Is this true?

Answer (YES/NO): YES